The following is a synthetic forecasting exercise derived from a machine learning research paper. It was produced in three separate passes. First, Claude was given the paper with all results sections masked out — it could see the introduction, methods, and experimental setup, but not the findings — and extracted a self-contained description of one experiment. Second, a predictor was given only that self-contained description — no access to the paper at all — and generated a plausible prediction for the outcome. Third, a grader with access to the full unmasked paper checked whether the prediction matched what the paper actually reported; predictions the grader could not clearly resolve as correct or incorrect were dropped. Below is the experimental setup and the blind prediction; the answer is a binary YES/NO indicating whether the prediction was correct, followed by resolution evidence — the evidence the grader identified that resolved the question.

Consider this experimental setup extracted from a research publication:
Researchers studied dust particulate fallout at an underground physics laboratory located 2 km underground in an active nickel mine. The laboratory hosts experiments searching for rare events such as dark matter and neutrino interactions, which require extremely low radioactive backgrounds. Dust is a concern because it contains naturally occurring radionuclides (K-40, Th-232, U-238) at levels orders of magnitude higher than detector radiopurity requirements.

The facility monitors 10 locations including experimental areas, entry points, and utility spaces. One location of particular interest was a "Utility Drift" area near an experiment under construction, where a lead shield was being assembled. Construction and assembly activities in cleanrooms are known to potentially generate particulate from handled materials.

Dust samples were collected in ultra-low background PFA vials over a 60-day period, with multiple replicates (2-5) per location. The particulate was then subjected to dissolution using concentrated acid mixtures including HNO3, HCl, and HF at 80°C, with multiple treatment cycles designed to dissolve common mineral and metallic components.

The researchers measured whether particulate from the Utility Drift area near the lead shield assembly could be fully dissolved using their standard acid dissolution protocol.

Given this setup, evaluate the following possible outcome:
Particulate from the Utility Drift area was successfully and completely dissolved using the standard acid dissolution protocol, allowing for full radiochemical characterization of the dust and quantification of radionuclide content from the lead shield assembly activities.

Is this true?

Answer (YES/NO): NO